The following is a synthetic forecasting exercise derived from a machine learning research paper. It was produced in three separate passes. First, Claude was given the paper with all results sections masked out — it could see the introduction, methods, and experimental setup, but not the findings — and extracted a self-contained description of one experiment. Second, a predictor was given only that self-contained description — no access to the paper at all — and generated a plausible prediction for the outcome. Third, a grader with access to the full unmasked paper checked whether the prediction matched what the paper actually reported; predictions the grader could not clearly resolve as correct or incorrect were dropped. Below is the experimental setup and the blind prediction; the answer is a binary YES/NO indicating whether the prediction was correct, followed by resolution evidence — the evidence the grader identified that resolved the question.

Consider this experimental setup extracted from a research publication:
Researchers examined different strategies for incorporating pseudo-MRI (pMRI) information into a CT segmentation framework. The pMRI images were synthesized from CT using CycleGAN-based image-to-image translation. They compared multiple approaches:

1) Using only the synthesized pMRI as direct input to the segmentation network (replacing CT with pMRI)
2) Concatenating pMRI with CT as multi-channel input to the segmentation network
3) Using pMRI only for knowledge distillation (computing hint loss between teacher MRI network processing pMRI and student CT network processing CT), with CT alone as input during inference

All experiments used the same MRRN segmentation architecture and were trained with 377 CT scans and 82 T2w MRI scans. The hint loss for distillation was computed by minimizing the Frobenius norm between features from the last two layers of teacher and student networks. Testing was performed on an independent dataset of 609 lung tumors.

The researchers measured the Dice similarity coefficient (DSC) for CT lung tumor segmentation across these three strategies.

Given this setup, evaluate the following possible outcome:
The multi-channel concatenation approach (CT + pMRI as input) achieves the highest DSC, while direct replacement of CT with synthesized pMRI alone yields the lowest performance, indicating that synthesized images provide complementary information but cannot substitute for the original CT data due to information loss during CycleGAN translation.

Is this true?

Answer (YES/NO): NO